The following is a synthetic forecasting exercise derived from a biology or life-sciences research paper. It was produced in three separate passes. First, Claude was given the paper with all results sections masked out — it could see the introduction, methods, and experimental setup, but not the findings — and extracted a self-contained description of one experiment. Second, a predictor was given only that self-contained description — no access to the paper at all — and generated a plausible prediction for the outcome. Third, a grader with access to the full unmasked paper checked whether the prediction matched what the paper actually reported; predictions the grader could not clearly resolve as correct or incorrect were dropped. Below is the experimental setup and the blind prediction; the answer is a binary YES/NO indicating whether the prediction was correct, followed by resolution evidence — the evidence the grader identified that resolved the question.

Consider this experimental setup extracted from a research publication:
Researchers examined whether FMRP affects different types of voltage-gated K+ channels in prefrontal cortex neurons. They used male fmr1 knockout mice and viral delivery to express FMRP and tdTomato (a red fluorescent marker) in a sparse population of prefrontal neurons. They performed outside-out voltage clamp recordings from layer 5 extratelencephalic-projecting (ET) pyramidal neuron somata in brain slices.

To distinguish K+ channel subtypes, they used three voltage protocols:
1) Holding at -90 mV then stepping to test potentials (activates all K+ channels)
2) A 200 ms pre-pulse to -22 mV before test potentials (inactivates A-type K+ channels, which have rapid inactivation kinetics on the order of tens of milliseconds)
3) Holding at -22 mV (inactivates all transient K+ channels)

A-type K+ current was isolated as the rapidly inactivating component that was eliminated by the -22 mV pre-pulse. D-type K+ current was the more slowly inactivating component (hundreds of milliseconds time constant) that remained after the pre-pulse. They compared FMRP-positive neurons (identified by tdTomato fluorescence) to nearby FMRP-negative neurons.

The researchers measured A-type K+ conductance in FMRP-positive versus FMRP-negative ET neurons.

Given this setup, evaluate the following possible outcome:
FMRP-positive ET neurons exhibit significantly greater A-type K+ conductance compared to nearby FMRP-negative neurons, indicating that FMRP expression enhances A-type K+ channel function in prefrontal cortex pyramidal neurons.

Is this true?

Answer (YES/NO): NO